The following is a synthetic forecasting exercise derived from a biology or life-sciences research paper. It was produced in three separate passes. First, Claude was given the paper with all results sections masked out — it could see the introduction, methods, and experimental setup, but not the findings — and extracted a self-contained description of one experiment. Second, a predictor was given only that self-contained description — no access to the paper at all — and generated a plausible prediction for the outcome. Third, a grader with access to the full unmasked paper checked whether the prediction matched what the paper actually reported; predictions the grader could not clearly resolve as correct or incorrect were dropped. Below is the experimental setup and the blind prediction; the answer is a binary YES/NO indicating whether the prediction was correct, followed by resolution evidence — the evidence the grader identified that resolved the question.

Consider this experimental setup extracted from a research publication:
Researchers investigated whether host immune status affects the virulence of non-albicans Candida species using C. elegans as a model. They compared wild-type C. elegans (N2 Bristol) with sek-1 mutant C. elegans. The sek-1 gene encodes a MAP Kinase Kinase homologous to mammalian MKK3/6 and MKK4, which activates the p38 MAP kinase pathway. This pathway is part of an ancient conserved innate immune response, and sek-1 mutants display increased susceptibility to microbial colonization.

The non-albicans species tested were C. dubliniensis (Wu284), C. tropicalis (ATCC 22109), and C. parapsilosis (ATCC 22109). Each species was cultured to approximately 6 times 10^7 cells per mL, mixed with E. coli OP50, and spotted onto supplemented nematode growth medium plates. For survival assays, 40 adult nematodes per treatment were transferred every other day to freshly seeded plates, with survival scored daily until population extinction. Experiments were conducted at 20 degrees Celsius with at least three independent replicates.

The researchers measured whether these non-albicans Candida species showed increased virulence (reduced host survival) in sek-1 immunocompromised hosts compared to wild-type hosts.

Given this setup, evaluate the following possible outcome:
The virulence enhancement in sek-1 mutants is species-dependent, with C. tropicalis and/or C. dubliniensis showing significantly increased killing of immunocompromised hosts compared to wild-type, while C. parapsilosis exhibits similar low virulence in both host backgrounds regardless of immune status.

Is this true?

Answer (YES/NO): NO